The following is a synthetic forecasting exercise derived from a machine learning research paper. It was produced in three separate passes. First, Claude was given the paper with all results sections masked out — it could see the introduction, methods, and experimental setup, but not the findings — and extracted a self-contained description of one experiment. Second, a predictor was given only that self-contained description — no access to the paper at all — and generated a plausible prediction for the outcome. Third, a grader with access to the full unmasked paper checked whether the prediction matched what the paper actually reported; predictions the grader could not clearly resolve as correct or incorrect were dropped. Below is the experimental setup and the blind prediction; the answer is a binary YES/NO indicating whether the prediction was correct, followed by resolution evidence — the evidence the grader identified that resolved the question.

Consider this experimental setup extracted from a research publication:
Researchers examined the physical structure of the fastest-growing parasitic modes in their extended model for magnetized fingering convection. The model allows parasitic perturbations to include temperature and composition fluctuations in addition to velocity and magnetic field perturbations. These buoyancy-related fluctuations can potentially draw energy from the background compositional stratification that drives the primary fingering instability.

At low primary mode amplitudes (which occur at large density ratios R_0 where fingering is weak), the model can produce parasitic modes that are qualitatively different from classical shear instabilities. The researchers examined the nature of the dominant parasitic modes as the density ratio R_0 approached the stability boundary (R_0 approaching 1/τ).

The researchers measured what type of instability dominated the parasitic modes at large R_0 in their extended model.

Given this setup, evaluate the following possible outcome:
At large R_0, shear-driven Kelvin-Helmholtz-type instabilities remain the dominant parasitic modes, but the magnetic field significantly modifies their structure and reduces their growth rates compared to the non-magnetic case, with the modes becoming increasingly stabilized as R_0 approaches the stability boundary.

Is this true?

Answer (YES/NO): NO